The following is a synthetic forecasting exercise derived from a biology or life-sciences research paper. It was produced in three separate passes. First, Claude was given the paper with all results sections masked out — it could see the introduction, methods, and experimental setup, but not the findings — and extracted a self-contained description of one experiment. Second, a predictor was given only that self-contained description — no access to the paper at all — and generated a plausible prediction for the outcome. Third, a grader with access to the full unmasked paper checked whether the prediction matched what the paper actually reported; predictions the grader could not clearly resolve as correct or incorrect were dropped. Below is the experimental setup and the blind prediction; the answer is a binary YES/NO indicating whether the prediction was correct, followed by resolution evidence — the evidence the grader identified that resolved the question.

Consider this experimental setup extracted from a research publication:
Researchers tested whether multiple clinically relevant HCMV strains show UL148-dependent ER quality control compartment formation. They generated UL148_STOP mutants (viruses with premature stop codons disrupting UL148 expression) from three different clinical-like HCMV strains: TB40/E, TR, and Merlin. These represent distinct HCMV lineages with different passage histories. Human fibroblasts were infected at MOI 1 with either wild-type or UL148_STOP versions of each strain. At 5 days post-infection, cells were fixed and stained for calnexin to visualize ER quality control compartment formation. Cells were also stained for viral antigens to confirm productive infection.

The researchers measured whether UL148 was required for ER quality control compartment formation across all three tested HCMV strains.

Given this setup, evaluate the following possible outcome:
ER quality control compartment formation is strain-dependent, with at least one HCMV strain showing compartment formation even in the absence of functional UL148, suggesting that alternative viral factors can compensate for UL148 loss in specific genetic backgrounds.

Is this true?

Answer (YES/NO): NO